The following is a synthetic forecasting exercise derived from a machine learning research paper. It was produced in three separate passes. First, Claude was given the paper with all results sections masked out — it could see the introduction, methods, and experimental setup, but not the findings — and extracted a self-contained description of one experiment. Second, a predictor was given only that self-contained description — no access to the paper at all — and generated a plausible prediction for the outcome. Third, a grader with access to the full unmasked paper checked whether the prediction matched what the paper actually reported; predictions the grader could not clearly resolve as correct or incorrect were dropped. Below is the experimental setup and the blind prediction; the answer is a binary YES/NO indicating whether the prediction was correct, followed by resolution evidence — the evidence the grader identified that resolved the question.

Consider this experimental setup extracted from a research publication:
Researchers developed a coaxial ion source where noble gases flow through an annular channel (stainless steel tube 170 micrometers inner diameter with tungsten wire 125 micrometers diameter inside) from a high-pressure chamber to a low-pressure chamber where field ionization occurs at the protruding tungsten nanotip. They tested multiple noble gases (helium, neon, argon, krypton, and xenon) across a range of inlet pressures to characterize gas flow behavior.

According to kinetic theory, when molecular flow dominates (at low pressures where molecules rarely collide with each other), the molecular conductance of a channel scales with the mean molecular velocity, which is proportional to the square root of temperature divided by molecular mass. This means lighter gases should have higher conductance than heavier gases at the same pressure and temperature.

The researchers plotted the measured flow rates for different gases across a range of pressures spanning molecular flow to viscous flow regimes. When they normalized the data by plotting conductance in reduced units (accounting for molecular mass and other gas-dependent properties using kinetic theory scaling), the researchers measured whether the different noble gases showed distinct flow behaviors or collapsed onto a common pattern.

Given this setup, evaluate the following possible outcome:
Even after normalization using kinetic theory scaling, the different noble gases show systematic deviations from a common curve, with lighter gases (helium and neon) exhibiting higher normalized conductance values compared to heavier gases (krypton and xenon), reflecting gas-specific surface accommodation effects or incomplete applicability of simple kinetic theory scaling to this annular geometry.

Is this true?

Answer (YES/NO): NO